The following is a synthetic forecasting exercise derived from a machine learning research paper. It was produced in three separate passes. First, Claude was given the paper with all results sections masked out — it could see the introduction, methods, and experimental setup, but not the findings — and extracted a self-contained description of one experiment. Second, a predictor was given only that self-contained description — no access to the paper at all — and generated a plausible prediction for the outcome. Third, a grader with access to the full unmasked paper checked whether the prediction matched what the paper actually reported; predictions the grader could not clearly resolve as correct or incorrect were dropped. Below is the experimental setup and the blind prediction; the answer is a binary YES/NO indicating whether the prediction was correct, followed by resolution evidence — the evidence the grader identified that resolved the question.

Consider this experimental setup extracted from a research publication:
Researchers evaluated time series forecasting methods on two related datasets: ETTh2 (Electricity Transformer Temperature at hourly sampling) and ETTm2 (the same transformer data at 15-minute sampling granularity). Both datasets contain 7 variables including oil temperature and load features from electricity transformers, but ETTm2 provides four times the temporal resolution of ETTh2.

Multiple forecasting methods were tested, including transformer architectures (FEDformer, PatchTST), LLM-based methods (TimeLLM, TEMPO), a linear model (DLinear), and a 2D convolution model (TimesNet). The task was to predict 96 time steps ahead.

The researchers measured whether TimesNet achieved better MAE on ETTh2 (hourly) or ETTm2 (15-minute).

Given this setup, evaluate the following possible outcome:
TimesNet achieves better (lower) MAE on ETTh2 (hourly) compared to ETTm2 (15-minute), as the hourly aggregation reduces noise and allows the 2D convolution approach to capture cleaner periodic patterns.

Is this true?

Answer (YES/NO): NO